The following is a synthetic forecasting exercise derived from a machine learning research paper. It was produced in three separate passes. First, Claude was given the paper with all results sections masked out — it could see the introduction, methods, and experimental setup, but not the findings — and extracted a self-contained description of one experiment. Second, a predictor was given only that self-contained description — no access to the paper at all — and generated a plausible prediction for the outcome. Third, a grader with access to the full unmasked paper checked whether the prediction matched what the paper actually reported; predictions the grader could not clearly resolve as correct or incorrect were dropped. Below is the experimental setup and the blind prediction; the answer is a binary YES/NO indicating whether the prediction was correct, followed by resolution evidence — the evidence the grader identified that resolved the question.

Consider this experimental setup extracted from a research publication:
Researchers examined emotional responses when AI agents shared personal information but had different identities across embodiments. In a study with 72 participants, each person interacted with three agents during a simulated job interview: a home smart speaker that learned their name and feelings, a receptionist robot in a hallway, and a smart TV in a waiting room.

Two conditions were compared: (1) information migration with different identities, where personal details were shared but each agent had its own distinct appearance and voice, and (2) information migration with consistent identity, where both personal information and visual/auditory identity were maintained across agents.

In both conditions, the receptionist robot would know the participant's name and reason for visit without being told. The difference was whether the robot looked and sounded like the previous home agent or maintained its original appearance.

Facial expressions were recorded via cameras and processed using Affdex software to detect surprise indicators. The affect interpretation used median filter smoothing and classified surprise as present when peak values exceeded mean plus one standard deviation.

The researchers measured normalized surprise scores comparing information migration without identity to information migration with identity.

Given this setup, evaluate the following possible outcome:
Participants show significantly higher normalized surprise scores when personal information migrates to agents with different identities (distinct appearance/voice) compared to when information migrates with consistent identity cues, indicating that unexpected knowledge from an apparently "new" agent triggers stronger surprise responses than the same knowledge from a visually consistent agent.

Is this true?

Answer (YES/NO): NO